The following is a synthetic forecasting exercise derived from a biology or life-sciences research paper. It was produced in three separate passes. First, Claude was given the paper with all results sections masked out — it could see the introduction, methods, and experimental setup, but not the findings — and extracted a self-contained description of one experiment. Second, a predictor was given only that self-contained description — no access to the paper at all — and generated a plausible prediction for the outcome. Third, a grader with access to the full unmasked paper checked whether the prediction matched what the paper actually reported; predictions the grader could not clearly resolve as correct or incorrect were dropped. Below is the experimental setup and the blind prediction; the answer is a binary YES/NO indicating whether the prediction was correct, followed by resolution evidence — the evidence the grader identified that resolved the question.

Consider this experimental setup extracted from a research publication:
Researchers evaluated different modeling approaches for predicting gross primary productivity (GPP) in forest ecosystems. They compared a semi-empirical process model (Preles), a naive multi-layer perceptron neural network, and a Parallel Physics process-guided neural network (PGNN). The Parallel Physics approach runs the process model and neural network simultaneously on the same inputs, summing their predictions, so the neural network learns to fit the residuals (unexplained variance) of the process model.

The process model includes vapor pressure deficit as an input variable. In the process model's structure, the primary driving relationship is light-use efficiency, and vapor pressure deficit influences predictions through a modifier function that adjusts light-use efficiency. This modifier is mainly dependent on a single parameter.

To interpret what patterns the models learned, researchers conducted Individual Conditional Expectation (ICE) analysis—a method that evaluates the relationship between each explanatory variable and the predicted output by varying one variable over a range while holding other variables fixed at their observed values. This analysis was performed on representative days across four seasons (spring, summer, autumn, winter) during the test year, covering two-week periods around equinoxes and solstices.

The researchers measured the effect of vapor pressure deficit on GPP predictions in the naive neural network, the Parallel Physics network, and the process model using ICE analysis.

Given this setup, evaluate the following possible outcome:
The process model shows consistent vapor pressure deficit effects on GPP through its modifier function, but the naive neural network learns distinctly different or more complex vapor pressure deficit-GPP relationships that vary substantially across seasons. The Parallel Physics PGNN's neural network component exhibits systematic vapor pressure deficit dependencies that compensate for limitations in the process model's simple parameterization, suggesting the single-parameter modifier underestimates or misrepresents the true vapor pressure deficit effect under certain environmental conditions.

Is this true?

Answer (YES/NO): NO